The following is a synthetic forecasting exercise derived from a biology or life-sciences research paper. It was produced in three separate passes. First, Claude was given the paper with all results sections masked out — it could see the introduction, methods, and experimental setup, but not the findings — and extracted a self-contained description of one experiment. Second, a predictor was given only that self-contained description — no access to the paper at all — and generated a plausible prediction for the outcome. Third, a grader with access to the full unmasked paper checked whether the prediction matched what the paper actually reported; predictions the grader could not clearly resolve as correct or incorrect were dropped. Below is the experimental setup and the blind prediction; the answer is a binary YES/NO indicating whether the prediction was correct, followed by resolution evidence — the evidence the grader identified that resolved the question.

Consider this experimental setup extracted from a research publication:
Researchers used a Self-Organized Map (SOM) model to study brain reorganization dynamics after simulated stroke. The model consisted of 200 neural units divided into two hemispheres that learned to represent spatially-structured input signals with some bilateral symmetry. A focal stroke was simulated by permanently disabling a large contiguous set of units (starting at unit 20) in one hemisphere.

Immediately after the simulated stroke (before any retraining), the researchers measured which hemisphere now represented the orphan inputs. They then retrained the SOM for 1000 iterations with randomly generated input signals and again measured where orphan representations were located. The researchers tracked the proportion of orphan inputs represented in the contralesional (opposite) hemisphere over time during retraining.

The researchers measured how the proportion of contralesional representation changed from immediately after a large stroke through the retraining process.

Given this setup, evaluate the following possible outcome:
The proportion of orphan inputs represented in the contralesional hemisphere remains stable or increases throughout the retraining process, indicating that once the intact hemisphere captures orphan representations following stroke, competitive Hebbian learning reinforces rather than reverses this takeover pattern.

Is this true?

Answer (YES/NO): NO